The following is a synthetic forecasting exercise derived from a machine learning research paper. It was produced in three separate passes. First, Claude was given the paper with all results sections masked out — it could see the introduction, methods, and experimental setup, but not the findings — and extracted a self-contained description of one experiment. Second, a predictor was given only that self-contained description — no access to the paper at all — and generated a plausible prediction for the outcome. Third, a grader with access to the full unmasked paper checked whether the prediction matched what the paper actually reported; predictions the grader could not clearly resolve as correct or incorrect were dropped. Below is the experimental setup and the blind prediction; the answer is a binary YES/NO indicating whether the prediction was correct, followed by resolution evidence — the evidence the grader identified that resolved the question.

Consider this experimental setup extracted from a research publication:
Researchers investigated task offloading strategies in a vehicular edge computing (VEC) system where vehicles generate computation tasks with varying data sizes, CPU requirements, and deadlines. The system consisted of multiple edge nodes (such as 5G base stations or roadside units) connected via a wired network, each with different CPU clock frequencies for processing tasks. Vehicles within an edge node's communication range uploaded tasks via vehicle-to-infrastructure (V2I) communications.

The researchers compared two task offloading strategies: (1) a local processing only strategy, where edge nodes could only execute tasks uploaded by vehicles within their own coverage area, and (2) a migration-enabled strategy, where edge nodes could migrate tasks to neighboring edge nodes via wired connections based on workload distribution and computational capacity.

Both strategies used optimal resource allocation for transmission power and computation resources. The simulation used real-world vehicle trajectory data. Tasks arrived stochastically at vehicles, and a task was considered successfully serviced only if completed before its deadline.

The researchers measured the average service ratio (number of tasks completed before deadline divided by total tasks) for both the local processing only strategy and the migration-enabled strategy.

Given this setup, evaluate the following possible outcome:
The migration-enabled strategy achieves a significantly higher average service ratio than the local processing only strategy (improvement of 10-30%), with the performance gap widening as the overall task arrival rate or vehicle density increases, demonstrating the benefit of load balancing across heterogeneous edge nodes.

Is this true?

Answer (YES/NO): NO